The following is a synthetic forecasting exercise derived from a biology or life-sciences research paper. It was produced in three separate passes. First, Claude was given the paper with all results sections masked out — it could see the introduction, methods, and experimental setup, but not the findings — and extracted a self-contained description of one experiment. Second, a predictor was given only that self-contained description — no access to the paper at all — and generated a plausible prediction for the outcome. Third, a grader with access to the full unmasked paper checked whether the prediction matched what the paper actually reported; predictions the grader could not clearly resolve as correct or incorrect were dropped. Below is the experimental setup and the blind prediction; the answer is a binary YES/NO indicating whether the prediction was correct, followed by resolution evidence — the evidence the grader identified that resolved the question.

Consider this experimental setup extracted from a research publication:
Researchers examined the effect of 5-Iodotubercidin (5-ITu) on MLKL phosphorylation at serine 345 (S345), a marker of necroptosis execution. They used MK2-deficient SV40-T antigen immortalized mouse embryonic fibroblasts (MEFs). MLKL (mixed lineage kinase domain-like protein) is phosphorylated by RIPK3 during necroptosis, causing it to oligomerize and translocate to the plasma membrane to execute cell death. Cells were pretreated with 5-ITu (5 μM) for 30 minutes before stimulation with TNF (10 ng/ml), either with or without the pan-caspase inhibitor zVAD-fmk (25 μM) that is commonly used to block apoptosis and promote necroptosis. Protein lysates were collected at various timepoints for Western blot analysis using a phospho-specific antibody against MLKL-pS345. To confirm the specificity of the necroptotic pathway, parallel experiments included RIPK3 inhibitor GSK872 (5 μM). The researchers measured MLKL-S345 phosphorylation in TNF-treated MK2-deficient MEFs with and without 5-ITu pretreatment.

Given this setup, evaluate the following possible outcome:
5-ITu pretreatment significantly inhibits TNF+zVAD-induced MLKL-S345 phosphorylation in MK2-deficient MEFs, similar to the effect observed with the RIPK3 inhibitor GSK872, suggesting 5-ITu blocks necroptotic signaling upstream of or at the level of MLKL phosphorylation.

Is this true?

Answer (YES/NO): NO